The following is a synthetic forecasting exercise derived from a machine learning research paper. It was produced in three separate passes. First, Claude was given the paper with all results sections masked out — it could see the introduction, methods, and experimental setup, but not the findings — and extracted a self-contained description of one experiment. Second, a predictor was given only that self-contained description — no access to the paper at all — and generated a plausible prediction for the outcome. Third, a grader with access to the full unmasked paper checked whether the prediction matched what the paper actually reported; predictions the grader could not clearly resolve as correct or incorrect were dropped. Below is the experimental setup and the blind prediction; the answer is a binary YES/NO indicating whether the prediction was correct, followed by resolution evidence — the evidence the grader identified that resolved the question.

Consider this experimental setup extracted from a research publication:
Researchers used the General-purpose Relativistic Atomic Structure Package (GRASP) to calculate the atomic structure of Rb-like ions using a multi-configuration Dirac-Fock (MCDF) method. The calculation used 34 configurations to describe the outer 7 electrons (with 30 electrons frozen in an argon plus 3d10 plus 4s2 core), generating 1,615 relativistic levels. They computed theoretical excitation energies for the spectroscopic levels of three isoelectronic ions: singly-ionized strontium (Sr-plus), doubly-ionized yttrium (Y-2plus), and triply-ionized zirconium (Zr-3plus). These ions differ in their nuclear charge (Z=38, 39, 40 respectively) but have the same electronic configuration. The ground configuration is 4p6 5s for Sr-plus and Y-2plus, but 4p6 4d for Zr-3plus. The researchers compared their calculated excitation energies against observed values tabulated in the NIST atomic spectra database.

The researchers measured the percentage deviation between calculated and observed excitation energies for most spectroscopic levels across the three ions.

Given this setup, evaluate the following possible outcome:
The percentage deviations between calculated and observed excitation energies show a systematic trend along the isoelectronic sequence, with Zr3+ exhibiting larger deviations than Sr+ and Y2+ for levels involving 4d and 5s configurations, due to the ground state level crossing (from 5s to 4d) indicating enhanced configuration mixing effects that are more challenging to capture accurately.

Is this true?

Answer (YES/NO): NO